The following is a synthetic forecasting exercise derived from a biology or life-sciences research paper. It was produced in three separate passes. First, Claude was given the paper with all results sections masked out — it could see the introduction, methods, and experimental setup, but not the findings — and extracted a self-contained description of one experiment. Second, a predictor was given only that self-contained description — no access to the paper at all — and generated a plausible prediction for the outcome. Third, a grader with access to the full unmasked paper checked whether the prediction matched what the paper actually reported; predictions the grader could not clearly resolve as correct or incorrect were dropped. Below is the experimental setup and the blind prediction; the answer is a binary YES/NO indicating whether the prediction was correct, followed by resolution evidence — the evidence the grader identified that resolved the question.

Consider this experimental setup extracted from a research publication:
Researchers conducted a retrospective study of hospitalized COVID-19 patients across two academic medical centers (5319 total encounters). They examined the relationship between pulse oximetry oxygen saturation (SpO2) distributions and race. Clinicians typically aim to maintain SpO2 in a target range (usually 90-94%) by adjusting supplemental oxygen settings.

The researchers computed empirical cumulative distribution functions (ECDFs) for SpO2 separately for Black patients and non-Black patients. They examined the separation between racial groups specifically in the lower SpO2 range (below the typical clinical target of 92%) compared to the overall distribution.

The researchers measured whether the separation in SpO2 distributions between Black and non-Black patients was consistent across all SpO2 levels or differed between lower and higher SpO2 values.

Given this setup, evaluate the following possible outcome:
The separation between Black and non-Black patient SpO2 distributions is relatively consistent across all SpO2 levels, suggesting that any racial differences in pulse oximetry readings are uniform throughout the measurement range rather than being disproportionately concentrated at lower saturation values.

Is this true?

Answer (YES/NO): NO